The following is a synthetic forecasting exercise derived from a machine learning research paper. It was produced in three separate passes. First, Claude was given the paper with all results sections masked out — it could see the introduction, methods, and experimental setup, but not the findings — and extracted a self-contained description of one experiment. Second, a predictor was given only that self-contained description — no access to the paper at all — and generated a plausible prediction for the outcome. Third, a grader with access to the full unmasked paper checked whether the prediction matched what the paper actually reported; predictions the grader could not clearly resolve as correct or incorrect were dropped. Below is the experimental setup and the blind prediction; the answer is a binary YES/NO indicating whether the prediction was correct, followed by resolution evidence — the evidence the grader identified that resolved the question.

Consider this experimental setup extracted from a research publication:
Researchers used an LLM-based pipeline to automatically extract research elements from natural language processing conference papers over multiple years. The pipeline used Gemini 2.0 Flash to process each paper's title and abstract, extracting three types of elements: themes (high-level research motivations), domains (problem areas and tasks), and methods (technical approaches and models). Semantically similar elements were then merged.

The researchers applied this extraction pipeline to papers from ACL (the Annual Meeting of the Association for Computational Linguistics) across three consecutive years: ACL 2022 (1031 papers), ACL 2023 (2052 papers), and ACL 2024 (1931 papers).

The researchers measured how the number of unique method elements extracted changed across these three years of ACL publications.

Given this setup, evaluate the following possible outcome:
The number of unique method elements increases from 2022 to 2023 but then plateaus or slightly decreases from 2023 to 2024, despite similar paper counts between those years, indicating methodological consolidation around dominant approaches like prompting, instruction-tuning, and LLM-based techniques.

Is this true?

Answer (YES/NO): NO